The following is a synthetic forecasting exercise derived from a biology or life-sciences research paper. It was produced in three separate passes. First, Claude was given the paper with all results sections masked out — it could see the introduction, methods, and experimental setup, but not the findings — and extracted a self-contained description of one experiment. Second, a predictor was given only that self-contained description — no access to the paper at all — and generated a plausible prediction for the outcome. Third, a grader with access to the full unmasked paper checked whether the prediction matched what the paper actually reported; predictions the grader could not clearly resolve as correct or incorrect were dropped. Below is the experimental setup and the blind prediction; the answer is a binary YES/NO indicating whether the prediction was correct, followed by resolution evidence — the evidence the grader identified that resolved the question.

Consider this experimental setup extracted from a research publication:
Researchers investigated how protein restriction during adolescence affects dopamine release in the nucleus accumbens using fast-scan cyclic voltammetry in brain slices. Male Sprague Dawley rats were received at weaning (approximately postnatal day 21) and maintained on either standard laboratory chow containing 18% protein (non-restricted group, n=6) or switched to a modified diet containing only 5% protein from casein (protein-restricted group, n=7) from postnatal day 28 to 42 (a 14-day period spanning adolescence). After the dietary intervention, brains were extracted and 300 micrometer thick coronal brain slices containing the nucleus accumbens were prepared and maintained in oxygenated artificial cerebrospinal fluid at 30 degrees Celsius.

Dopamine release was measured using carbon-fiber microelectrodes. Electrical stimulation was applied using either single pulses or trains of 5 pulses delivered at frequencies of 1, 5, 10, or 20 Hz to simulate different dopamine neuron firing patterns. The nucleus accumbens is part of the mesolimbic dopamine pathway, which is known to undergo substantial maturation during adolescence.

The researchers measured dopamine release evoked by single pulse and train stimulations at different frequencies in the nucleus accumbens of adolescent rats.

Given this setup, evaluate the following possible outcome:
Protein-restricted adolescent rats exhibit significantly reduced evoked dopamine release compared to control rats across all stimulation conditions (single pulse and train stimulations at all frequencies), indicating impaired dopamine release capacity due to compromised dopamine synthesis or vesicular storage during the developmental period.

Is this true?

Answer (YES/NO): NO